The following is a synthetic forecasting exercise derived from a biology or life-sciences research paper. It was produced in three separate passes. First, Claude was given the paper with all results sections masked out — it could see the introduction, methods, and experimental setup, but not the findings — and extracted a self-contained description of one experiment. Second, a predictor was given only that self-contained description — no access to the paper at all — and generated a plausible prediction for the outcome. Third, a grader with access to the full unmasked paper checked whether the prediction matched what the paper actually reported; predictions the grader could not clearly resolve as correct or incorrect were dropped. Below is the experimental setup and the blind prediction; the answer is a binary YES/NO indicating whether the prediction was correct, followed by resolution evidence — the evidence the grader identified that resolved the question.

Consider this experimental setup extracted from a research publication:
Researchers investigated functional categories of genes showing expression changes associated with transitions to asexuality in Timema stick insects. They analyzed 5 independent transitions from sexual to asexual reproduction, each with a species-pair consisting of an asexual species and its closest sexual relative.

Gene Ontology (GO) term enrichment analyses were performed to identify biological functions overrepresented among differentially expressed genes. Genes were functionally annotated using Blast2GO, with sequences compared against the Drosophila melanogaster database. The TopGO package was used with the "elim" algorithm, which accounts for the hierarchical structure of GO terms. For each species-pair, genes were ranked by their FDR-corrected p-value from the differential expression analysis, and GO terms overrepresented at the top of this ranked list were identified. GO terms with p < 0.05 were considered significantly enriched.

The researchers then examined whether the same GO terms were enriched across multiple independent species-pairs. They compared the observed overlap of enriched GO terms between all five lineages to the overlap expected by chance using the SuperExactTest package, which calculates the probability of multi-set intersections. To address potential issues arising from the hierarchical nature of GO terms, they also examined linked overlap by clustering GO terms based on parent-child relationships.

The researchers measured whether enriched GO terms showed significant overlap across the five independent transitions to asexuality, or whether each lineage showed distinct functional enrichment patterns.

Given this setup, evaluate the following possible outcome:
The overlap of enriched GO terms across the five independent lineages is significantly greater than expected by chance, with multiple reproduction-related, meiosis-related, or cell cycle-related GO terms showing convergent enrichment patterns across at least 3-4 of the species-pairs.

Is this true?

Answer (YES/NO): NO